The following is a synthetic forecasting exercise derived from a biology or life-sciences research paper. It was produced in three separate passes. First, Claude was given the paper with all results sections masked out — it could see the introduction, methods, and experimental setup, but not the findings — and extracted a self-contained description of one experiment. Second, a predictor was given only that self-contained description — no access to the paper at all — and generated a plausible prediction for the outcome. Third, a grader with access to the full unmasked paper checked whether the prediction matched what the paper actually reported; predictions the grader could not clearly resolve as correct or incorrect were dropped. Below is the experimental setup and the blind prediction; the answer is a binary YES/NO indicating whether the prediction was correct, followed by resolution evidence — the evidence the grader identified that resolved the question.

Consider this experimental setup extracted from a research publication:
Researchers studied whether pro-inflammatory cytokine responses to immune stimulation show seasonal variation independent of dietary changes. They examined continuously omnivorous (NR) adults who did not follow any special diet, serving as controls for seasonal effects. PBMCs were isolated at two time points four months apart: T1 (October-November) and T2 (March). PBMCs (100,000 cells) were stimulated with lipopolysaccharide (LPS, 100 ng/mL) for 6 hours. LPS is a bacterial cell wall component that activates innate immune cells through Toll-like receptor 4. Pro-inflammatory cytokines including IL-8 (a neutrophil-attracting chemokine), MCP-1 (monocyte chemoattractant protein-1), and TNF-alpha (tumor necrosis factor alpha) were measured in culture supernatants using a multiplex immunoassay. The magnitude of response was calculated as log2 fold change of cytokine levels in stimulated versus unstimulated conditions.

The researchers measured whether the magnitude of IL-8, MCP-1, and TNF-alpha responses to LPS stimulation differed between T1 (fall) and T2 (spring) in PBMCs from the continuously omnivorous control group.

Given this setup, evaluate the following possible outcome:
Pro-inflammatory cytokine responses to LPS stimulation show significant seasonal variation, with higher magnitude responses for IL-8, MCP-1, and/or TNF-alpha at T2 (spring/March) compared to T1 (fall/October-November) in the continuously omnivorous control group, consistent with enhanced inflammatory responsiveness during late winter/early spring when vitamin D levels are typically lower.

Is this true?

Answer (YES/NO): YES